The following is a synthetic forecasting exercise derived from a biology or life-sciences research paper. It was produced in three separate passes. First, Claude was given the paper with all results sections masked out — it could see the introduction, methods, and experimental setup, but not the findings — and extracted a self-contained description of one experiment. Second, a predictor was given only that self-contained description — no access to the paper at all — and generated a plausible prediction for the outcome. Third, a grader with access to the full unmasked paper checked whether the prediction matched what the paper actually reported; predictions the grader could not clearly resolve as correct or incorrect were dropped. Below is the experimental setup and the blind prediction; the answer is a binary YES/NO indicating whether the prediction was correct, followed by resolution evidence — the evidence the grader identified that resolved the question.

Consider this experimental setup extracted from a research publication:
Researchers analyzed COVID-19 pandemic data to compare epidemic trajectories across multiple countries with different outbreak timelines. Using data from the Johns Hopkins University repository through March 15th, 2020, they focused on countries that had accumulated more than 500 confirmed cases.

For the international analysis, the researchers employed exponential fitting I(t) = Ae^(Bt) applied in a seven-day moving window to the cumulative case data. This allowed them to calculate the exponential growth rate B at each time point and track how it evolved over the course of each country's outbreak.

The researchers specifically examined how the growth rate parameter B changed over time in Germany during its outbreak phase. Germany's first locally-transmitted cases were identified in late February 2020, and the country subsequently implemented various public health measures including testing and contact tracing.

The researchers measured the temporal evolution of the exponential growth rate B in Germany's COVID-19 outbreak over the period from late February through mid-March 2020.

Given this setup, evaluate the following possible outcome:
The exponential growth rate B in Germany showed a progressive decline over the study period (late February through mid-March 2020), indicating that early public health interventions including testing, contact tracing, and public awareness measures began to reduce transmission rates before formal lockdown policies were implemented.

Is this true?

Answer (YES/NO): NO